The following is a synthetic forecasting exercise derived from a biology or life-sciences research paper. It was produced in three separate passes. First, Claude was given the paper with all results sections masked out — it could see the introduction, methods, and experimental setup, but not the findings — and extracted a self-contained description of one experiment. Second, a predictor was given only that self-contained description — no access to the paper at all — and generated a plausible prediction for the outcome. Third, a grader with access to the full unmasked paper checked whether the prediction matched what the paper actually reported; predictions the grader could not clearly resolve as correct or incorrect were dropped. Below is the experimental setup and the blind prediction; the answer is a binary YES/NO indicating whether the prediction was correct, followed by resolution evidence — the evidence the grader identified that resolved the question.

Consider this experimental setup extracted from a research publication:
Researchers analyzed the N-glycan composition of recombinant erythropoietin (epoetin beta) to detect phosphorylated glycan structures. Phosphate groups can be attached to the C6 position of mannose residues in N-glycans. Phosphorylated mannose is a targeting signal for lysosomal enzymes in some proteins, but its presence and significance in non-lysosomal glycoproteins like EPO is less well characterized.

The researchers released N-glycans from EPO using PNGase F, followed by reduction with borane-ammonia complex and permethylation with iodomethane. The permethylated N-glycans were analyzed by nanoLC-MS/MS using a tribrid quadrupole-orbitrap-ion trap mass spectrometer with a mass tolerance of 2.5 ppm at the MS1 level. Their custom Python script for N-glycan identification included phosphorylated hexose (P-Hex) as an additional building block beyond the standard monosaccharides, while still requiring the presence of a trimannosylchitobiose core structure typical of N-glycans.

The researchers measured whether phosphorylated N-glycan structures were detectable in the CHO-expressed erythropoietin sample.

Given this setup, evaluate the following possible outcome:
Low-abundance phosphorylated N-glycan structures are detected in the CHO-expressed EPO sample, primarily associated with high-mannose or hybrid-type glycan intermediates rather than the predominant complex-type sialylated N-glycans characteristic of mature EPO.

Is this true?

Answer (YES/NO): YES